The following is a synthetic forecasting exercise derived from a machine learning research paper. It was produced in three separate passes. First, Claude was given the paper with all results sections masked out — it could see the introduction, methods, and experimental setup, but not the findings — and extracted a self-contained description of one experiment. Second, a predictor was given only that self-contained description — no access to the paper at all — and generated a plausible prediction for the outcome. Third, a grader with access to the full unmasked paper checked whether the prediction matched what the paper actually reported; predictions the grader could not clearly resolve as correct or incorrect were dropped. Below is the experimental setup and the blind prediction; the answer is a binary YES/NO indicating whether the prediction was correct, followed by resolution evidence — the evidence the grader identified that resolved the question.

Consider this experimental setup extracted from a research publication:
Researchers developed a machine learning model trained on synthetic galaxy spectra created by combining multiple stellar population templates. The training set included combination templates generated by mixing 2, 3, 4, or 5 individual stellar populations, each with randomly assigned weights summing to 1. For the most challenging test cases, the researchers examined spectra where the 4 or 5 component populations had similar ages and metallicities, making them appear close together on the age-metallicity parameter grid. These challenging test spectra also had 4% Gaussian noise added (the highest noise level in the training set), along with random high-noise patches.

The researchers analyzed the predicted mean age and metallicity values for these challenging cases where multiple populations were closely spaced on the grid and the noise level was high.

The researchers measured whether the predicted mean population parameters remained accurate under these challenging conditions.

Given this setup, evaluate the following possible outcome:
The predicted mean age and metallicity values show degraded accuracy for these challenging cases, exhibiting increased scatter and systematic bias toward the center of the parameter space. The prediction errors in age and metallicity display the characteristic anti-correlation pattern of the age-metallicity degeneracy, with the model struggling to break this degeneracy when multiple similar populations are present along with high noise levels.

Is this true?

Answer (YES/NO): NO